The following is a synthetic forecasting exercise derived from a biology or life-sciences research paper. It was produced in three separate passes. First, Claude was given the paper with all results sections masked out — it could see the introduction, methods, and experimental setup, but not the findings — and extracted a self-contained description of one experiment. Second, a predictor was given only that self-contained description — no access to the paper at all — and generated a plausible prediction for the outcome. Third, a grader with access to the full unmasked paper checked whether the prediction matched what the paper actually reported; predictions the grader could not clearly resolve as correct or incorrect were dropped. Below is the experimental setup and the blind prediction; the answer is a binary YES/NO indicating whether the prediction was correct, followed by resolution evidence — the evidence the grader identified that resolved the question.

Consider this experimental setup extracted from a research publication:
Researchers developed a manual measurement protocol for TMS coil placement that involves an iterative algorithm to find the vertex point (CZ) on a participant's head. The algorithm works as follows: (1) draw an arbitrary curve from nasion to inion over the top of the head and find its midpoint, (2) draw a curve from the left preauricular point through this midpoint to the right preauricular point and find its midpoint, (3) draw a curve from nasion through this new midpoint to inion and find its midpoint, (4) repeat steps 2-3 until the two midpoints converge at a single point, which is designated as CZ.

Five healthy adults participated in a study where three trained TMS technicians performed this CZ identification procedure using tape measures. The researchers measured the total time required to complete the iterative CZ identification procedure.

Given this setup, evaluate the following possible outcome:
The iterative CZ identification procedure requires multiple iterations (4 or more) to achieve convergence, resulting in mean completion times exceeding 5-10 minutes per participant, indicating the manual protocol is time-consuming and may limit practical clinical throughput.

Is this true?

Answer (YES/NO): NO